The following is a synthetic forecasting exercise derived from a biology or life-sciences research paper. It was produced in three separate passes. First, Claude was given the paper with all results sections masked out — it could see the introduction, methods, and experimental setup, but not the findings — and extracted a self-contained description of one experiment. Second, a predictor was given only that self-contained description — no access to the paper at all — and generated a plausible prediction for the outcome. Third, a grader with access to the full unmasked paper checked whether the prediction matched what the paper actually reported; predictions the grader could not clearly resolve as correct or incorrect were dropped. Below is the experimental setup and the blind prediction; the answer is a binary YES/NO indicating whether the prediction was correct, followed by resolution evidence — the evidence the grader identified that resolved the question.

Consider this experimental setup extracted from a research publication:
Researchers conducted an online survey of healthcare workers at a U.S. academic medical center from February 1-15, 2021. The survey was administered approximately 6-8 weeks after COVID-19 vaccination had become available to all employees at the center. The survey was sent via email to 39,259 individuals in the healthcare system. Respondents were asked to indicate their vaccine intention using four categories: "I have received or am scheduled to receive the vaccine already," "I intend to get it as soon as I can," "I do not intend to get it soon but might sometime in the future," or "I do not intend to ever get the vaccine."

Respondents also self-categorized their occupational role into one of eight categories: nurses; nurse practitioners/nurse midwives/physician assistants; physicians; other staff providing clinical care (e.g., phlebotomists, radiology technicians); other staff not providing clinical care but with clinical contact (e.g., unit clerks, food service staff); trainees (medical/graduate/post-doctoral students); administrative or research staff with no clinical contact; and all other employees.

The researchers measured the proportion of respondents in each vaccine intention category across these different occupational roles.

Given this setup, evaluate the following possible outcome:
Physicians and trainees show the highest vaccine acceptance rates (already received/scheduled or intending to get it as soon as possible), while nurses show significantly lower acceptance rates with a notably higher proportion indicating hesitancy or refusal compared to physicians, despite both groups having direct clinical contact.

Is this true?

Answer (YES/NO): YES